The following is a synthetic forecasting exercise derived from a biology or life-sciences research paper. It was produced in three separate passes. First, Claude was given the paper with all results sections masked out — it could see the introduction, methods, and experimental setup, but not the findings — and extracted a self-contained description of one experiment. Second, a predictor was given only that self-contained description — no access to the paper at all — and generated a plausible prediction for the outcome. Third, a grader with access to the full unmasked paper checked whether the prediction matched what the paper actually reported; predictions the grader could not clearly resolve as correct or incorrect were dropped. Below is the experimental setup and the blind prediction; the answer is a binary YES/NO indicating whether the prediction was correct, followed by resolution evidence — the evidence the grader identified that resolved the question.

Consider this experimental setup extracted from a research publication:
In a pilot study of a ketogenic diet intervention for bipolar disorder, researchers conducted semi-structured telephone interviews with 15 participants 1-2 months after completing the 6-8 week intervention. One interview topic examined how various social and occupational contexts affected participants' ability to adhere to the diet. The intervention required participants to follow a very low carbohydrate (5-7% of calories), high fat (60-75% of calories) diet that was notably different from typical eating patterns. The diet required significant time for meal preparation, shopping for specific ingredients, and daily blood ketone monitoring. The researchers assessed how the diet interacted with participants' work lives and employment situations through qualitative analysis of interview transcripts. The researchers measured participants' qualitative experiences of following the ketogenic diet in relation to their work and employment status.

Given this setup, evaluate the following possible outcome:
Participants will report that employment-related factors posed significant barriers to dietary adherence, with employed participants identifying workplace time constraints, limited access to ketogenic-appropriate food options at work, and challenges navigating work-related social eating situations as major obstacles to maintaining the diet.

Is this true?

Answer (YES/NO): NO